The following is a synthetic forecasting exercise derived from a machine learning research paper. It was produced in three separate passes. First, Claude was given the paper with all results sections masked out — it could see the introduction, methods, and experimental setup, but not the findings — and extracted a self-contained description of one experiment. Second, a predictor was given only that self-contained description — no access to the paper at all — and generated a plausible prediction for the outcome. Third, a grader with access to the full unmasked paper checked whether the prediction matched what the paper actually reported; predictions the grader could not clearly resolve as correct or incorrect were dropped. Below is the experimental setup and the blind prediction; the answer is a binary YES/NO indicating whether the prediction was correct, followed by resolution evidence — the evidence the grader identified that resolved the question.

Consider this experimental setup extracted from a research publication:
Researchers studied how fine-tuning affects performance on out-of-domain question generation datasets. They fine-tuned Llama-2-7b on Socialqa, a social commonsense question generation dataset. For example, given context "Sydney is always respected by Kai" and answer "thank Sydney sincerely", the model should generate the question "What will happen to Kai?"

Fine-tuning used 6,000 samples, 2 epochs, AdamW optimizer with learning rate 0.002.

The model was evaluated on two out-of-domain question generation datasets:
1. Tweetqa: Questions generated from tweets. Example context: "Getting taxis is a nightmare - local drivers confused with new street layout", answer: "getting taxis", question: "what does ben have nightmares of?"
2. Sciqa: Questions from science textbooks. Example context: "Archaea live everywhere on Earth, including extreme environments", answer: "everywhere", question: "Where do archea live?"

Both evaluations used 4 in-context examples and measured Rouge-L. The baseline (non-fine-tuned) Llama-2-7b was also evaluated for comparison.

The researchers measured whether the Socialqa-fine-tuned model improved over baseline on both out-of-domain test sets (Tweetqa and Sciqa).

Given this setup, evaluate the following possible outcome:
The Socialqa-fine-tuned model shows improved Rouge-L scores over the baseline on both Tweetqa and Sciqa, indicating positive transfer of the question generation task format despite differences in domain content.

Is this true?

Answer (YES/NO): NO